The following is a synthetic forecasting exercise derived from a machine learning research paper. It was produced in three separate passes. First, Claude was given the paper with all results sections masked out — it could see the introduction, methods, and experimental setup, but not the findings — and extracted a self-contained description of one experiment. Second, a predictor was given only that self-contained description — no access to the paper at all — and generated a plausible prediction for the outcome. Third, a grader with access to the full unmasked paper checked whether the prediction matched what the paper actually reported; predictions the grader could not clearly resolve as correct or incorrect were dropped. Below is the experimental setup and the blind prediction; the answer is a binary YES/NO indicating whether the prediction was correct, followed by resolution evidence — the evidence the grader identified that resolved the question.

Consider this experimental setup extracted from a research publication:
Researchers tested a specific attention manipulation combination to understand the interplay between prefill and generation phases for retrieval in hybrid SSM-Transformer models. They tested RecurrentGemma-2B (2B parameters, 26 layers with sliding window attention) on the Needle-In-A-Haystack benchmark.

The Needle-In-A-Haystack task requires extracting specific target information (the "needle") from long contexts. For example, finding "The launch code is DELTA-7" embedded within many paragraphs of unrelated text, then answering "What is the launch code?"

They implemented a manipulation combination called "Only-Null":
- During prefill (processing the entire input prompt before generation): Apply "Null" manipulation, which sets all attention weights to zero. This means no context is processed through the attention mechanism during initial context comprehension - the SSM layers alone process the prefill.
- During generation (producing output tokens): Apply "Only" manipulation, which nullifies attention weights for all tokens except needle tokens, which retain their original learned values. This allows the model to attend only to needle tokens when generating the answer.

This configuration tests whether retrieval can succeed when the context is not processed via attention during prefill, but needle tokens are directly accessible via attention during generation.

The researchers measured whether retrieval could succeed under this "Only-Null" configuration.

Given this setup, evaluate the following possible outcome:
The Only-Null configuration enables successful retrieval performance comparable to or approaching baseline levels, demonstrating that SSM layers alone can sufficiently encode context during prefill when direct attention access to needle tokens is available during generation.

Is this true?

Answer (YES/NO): NO